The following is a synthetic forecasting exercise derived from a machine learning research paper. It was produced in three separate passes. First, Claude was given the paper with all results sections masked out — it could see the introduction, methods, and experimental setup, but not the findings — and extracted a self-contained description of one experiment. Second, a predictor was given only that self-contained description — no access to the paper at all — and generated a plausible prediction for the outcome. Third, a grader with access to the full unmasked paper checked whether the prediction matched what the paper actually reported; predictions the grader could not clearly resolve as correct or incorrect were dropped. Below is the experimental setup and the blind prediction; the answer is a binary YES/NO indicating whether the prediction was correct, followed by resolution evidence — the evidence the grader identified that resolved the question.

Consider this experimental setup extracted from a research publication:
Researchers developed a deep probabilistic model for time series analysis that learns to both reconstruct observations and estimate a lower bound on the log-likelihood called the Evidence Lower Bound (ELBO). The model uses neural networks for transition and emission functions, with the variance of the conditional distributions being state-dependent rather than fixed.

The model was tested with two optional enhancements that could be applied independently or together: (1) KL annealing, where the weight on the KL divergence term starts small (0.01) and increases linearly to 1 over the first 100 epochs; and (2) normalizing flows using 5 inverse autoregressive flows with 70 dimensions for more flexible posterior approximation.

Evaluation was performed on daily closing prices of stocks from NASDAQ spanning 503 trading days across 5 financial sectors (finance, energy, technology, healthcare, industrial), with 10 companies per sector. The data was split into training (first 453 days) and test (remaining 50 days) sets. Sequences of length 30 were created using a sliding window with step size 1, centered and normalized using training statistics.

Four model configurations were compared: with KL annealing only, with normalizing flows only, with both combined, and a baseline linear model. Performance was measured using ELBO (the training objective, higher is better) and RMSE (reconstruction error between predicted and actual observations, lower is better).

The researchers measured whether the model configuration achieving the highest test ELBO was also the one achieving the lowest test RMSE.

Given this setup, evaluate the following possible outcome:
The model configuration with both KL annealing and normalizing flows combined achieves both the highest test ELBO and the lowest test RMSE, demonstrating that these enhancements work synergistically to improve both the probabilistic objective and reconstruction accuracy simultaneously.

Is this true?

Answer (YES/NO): NO